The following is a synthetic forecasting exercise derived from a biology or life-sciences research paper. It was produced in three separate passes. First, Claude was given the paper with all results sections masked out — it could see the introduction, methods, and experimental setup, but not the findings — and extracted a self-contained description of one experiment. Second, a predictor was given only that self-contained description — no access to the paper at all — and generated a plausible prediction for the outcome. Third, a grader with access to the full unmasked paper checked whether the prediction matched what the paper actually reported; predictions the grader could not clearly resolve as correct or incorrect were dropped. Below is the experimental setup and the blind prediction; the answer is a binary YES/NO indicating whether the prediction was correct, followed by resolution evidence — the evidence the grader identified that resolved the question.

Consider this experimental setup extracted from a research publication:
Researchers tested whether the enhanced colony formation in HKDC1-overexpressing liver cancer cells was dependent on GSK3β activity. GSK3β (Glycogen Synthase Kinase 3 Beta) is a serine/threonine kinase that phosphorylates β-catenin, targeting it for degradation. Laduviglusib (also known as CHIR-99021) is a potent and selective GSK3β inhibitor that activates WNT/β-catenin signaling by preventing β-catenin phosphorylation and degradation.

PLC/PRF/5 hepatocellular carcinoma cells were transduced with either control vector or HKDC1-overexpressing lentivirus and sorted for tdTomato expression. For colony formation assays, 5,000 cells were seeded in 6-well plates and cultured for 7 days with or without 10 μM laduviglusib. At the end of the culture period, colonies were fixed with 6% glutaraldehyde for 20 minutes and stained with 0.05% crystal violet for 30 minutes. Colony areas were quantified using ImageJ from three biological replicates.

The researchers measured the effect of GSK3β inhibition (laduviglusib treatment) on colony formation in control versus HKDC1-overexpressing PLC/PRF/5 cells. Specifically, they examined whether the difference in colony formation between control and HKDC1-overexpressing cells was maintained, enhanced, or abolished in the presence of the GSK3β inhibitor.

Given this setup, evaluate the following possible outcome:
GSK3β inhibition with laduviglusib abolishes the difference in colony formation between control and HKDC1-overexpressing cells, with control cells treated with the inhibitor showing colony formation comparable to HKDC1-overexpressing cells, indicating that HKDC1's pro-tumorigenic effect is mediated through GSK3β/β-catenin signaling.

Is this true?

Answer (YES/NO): YES